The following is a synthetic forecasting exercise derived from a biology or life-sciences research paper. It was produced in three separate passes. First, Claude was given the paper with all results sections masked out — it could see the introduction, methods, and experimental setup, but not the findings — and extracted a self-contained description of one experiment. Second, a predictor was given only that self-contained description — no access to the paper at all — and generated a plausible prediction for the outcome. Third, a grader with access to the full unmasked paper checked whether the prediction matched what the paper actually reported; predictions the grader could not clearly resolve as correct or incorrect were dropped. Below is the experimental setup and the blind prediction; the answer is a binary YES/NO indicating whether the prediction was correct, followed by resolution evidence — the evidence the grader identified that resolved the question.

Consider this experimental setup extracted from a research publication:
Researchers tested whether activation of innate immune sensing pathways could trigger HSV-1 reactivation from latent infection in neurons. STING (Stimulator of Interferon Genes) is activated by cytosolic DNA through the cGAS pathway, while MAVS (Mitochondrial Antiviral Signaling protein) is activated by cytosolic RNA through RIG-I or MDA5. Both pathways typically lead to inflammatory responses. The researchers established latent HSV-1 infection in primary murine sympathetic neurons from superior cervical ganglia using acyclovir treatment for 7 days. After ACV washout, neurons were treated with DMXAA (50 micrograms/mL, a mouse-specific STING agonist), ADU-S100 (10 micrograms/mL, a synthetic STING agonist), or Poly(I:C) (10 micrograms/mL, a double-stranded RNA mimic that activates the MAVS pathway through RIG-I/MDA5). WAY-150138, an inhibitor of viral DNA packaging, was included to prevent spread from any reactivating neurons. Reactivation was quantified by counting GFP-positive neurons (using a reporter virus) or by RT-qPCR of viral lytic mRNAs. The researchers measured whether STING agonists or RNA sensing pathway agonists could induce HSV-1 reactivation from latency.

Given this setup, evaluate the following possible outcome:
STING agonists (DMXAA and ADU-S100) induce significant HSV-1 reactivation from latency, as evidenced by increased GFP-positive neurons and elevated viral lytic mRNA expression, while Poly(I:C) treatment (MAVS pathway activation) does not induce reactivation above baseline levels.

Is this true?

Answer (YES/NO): NO